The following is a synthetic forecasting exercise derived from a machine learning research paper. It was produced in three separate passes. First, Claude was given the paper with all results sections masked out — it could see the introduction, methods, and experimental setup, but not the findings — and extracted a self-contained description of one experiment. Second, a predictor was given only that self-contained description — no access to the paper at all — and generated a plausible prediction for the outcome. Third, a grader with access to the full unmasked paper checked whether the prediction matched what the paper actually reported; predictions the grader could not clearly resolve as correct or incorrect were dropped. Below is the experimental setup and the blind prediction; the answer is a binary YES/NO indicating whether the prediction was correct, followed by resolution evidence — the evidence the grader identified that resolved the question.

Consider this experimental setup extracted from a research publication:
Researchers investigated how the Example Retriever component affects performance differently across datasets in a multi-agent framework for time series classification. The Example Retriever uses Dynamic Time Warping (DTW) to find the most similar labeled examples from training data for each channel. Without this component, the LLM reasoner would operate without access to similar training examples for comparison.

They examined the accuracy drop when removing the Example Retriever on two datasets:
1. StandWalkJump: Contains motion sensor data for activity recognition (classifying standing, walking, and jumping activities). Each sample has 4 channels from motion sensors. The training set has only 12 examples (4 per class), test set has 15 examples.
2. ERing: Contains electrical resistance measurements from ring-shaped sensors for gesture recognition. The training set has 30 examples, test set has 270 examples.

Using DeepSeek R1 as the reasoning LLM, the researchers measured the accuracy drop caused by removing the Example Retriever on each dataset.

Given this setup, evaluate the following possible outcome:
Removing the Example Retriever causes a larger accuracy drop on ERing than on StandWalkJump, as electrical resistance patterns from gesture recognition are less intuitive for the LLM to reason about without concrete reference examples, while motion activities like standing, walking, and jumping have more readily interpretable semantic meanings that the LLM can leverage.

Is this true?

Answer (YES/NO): NO